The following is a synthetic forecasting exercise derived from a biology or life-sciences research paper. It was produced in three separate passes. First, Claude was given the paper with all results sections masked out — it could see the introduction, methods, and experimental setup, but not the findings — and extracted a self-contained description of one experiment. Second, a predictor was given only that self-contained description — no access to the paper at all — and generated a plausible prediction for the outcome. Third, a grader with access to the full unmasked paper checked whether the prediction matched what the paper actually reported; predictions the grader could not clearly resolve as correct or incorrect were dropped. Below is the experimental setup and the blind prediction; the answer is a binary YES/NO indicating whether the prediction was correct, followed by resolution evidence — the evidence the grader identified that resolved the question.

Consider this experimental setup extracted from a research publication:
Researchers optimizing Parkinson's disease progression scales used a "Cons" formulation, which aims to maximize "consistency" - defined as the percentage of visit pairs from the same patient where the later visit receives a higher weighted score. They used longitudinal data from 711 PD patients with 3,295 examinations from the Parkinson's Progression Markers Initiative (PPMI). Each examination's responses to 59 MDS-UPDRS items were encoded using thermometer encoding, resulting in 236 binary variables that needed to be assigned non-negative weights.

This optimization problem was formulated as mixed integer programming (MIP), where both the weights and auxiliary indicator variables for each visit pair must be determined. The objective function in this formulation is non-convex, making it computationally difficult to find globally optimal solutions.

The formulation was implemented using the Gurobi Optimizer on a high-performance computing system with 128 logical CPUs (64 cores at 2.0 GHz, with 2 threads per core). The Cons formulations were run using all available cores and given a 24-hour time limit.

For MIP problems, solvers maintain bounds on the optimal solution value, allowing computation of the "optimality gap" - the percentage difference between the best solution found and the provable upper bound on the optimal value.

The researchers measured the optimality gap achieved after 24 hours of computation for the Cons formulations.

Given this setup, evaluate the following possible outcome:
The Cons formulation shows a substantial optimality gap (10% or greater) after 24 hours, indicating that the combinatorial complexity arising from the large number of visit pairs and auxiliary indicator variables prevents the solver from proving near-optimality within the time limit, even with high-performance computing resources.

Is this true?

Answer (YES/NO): YES